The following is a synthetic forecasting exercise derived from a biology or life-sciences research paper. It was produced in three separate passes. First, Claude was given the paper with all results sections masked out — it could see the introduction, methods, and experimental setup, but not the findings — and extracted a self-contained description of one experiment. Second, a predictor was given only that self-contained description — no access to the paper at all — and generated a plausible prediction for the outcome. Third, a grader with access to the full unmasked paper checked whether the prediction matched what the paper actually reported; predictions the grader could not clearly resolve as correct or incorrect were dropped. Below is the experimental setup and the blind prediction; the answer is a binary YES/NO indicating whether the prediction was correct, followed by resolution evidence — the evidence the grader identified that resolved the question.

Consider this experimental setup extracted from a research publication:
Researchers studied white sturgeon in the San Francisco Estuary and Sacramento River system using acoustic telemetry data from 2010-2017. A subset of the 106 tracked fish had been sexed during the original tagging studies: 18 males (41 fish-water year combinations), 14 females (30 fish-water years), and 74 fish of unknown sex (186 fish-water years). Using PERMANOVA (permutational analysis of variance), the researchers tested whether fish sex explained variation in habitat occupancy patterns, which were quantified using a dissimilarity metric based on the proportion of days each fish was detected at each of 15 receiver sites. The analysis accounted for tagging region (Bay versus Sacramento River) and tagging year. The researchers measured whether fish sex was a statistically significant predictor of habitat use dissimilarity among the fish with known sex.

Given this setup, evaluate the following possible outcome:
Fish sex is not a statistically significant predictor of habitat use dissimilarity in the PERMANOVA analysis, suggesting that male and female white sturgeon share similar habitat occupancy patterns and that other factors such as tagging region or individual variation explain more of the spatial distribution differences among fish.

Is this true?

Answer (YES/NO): YES